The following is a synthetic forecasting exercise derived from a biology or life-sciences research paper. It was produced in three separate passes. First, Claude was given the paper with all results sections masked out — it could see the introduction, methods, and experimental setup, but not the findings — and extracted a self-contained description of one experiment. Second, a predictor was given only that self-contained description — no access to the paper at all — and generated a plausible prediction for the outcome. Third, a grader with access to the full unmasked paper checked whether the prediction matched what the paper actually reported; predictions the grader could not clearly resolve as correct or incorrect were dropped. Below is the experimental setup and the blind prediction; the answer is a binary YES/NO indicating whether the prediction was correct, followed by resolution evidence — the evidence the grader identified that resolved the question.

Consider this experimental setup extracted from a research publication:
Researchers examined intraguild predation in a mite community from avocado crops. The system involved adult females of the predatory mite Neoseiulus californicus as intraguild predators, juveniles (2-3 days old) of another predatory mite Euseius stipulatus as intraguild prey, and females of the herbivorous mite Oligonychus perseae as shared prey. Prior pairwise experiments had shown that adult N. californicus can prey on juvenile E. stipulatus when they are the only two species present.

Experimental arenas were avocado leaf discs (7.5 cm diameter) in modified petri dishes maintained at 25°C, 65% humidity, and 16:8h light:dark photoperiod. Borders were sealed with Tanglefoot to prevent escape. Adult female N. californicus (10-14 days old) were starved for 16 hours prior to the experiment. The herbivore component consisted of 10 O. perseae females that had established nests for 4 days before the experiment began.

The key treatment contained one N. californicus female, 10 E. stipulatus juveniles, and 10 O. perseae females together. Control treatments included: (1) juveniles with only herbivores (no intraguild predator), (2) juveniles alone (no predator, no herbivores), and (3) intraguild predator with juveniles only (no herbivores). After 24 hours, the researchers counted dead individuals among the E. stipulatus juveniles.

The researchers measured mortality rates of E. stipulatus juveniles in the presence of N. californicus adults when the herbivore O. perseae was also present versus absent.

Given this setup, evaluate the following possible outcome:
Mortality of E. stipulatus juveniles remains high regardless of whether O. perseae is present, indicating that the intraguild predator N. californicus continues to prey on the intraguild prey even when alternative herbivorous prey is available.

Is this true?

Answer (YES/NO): NO